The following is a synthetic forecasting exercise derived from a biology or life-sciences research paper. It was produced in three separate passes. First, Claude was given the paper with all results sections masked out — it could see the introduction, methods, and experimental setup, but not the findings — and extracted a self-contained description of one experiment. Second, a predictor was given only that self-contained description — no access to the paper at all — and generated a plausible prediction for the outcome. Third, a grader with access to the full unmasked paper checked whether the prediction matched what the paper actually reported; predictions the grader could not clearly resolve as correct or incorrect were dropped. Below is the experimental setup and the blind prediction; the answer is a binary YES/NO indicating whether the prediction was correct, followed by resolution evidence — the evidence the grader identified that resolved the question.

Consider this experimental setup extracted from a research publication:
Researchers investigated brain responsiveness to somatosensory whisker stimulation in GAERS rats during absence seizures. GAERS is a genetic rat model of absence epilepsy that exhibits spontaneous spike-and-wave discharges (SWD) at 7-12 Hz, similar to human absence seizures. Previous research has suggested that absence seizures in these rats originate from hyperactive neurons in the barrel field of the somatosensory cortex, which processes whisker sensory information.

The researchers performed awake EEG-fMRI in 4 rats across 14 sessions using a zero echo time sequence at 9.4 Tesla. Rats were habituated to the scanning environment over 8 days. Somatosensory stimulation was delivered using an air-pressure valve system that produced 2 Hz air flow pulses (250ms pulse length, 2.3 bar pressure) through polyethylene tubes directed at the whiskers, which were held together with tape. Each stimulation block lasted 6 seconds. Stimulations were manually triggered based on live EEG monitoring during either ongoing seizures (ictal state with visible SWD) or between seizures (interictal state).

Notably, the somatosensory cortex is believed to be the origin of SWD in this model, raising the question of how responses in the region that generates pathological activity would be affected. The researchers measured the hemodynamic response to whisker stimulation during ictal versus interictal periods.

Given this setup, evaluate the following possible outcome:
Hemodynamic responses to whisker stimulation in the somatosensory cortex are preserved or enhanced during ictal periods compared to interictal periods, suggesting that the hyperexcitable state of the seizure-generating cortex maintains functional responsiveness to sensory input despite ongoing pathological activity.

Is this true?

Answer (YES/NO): NO